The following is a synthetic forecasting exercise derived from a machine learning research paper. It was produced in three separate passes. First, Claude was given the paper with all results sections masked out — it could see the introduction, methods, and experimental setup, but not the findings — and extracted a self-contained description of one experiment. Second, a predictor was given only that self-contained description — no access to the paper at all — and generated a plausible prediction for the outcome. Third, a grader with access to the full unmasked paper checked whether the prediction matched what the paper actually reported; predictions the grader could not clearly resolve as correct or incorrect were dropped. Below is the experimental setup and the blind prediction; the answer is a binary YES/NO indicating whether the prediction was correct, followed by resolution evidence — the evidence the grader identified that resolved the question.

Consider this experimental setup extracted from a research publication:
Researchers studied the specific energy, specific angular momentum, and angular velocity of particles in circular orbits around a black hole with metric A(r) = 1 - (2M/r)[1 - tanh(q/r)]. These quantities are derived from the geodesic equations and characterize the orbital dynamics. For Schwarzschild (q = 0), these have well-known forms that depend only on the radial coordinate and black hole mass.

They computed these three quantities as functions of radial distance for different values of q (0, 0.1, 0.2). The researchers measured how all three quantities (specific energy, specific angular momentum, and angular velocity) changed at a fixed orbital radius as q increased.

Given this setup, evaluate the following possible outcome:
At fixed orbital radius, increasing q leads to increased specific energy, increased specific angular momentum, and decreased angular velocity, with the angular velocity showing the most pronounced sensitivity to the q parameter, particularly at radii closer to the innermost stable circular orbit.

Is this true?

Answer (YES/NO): NO